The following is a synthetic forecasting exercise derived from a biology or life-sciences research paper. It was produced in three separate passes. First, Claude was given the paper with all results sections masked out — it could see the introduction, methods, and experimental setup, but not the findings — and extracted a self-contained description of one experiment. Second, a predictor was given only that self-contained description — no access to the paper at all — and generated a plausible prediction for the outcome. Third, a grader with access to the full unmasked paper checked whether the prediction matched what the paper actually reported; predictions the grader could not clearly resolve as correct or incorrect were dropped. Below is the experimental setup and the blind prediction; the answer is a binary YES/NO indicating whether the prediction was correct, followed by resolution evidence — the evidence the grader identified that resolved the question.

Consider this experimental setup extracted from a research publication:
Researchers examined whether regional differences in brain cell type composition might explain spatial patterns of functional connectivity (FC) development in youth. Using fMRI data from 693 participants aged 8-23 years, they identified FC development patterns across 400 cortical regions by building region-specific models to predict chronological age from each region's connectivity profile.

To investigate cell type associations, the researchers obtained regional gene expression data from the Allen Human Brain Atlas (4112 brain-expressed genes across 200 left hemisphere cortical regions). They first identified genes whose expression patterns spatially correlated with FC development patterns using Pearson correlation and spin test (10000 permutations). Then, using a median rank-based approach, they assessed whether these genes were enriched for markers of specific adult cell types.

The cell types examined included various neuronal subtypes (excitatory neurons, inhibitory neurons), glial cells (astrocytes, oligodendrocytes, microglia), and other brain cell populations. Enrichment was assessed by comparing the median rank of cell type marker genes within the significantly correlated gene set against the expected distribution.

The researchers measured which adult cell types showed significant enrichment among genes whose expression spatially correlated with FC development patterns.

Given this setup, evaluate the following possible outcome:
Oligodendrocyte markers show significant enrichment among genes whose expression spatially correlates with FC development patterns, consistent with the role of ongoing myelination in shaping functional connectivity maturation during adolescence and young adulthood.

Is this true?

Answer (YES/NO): NO